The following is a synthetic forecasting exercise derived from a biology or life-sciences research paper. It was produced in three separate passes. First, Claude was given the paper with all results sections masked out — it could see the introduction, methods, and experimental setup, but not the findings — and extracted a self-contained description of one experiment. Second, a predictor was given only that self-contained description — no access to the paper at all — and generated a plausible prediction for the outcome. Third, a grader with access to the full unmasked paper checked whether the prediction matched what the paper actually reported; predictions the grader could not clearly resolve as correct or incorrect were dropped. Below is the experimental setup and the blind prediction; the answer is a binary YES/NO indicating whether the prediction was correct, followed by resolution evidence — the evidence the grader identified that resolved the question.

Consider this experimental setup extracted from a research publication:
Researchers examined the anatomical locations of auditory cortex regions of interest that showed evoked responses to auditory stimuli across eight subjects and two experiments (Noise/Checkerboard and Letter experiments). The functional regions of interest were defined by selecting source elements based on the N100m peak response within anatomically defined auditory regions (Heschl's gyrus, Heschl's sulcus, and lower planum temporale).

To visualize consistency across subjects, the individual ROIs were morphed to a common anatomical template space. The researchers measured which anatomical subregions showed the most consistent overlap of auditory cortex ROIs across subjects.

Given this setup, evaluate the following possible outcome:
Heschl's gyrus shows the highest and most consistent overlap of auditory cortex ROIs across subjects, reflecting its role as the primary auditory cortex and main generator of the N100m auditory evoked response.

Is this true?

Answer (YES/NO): NO